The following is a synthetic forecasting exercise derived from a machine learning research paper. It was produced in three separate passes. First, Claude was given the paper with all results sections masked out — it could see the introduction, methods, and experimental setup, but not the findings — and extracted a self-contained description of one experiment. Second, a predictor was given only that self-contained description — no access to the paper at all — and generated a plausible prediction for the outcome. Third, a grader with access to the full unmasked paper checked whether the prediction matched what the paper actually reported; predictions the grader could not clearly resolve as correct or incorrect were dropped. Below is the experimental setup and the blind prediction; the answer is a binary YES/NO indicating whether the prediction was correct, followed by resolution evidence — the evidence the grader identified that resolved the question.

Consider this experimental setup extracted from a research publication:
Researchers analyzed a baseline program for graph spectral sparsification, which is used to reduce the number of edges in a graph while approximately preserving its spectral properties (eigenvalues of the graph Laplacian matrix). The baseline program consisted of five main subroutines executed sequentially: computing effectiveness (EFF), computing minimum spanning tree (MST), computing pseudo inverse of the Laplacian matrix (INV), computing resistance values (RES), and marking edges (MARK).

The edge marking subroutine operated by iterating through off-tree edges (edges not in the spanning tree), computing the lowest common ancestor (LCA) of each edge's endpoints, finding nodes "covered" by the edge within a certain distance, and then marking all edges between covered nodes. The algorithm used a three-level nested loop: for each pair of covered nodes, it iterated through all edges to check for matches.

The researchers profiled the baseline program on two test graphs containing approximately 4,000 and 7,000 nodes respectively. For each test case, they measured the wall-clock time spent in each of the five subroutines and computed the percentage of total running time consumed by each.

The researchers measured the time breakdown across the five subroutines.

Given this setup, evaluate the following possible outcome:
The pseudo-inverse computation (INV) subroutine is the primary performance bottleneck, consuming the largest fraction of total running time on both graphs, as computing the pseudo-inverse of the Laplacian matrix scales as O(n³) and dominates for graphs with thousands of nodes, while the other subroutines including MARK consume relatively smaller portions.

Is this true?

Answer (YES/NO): NO